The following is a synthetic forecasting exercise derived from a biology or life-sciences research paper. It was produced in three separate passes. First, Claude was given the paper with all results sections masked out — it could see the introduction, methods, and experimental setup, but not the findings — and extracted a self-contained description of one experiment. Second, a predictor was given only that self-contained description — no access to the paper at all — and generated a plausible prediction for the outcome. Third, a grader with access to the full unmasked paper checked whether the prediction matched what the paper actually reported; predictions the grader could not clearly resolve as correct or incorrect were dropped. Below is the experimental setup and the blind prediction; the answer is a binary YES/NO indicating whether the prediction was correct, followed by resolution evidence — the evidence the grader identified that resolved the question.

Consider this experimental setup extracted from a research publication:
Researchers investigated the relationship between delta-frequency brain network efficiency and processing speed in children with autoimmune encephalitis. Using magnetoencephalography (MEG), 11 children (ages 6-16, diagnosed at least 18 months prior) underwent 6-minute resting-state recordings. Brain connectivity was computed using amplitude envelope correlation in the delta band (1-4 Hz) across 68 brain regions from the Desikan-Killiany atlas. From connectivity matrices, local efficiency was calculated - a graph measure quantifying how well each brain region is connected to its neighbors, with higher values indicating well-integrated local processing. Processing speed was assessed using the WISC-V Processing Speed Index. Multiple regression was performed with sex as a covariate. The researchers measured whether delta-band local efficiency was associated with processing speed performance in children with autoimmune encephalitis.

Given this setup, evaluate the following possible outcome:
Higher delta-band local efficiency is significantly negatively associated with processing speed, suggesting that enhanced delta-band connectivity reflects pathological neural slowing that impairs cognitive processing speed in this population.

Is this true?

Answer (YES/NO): NO